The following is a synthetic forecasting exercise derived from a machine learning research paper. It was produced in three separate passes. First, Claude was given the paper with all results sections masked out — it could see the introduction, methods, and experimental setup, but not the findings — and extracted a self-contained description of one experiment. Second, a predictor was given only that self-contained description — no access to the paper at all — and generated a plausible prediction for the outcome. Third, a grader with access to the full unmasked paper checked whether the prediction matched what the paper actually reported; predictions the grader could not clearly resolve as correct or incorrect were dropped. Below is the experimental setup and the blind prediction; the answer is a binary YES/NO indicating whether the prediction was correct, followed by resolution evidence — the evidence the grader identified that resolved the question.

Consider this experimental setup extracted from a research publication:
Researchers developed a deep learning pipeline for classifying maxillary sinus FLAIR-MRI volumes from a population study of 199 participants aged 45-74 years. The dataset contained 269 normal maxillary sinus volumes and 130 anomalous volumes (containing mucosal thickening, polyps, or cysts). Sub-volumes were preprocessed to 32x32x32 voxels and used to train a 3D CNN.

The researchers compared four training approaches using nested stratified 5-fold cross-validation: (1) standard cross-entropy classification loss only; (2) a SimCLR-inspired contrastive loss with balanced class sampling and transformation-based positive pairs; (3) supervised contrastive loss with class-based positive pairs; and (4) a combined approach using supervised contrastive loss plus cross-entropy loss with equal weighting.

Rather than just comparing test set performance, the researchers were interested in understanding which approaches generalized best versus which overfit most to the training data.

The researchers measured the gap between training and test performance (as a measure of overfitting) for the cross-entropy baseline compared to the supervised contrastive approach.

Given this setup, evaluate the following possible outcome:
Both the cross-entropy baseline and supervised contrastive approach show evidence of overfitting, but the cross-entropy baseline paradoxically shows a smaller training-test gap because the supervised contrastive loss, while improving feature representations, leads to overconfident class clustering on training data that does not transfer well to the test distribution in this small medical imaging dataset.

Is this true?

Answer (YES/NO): NO